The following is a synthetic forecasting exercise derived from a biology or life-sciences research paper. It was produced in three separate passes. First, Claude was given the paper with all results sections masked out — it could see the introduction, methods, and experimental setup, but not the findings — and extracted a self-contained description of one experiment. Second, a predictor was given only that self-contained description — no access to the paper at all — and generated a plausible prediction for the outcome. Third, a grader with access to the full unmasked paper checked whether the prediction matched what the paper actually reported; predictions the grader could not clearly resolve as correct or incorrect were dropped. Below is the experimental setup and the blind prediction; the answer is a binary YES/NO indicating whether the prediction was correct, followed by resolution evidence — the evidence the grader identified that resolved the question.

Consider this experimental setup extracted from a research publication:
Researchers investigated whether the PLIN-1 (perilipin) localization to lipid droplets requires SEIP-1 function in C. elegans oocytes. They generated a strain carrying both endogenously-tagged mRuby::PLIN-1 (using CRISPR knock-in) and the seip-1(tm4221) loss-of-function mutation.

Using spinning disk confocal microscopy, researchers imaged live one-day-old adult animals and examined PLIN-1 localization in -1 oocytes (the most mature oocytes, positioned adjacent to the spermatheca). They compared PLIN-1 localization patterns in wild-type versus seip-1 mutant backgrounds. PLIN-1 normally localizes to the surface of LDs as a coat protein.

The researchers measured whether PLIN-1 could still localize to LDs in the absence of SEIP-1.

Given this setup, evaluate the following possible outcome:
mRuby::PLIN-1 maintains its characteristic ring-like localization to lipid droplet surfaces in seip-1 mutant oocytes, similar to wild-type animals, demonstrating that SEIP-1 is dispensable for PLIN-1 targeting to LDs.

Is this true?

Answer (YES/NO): YES